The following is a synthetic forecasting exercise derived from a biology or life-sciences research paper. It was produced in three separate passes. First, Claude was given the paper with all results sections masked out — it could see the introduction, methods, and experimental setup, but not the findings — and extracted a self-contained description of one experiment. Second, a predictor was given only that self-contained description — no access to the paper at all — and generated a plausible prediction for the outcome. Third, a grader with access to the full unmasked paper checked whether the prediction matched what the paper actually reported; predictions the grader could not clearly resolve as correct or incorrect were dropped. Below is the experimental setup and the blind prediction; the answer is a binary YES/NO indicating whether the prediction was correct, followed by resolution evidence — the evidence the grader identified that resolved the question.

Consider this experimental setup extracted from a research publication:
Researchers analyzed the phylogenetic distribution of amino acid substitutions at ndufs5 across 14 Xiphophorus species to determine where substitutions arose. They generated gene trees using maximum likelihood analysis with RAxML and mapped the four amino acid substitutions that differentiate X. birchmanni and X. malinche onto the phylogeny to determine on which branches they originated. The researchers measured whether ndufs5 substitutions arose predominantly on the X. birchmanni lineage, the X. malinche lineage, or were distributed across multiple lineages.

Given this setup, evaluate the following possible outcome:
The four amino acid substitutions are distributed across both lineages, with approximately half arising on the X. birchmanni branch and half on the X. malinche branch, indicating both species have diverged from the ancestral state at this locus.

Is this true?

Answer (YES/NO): NO